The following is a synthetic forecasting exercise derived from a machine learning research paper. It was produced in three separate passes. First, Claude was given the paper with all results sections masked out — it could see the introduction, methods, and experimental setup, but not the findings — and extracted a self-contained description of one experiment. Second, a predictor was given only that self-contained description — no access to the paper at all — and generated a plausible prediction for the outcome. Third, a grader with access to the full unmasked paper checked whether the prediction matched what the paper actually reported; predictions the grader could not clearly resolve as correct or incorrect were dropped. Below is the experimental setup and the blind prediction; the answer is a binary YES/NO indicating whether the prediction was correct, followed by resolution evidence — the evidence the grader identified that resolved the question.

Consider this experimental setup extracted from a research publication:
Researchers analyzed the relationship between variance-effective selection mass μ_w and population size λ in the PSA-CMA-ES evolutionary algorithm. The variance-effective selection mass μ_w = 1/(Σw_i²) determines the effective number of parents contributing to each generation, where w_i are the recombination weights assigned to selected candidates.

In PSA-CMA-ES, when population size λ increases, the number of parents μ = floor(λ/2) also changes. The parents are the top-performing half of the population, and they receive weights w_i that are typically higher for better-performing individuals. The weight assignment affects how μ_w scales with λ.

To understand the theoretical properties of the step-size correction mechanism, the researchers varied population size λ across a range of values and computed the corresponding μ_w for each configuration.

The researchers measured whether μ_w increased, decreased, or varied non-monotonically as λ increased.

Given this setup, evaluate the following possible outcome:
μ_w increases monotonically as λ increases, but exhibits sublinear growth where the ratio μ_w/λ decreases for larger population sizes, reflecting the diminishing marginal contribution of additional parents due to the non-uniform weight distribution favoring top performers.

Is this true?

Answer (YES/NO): NO